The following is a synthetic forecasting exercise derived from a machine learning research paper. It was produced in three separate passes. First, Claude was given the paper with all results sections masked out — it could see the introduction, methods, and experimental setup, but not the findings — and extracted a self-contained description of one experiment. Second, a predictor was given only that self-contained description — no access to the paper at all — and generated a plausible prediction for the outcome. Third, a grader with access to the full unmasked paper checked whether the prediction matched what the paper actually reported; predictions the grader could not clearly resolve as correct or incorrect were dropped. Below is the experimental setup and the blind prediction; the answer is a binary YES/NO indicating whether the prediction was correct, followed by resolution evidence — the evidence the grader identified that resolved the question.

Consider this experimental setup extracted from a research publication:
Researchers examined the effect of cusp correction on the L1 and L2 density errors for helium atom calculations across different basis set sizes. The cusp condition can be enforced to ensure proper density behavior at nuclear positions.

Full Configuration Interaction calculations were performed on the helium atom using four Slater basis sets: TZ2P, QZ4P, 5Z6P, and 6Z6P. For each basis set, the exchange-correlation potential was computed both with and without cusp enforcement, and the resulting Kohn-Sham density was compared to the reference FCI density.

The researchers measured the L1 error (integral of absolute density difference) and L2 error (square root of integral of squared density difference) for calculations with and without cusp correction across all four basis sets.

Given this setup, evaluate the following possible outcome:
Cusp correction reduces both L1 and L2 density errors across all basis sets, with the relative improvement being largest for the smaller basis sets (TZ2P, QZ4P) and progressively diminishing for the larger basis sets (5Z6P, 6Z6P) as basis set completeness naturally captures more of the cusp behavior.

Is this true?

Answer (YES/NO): NO